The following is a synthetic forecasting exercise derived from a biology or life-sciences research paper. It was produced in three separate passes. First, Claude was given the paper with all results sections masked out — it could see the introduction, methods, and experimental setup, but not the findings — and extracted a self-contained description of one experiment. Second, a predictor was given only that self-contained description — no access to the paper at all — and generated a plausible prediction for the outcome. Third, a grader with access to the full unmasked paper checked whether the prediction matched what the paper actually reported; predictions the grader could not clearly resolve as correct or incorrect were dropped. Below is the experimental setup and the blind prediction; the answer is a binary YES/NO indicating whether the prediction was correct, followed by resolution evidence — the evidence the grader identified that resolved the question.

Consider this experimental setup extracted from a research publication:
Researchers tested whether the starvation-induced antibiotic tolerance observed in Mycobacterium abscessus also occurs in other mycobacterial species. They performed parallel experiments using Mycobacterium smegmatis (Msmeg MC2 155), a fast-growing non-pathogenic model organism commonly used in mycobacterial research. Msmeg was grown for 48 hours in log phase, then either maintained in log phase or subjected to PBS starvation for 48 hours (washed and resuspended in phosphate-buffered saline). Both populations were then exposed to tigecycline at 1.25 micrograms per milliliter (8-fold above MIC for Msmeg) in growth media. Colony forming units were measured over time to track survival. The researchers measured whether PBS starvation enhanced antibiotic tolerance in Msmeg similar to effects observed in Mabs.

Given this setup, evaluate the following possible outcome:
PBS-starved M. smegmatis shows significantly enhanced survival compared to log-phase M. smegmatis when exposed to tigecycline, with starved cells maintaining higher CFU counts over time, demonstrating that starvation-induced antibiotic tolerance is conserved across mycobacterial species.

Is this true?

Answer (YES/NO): YES